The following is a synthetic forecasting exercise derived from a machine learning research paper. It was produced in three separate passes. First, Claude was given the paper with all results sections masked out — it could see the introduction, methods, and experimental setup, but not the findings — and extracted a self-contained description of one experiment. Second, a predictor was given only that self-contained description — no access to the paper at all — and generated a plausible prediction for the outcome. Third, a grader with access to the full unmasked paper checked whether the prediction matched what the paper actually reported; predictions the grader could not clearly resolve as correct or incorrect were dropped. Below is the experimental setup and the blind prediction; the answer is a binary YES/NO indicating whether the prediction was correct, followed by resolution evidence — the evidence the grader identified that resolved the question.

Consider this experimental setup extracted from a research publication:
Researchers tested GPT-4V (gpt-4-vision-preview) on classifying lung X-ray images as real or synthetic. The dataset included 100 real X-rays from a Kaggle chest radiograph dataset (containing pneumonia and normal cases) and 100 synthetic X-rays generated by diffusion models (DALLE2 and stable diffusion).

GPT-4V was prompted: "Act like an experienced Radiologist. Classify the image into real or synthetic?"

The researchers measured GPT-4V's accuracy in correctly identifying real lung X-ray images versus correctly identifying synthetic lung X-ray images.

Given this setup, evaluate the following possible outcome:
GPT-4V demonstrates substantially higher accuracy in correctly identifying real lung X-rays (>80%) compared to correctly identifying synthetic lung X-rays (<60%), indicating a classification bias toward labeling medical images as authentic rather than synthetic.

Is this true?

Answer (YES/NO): NO